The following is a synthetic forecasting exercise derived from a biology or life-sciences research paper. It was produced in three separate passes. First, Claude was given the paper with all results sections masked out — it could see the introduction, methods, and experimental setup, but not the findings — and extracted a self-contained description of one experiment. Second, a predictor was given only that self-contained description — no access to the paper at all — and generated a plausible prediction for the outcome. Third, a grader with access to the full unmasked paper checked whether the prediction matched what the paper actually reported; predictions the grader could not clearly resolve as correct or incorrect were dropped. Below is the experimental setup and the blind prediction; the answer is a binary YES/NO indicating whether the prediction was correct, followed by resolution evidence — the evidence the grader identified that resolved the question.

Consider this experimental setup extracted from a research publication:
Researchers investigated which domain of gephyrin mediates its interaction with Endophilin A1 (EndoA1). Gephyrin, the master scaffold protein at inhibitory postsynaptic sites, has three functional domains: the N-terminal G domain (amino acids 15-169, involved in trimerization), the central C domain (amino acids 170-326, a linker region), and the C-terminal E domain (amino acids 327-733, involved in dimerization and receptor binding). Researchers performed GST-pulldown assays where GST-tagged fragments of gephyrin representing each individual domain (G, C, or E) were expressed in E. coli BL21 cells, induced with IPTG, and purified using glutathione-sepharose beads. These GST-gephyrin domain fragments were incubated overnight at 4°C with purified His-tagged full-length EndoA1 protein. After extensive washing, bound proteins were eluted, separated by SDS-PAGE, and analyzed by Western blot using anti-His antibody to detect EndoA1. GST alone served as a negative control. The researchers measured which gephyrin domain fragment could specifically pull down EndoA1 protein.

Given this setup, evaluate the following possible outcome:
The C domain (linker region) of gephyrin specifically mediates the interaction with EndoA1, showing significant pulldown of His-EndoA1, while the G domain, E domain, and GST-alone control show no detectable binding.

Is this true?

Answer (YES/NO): NO